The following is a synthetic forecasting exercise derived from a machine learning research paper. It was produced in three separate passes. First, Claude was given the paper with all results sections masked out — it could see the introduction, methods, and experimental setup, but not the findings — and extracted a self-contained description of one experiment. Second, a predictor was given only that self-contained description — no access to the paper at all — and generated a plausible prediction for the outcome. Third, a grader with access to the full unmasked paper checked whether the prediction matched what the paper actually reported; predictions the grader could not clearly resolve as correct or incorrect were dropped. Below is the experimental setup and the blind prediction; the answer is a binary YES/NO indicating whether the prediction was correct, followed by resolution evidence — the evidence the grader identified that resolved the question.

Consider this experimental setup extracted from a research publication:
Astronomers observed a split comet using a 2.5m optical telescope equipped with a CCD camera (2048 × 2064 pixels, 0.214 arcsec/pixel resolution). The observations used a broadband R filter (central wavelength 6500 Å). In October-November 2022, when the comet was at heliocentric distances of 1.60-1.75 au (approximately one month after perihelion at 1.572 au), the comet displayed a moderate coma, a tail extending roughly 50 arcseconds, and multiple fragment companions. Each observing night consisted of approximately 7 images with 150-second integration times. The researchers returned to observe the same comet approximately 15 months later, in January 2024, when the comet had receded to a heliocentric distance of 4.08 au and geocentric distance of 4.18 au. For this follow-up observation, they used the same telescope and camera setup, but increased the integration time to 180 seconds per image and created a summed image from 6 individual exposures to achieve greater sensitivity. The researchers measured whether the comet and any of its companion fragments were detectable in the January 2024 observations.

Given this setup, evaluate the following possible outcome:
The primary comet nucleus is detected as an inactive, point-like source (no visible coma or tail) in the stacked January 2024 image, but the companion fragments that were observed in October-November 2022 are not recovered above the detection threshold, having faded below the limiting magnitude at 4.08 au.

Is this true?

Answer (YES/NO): NO